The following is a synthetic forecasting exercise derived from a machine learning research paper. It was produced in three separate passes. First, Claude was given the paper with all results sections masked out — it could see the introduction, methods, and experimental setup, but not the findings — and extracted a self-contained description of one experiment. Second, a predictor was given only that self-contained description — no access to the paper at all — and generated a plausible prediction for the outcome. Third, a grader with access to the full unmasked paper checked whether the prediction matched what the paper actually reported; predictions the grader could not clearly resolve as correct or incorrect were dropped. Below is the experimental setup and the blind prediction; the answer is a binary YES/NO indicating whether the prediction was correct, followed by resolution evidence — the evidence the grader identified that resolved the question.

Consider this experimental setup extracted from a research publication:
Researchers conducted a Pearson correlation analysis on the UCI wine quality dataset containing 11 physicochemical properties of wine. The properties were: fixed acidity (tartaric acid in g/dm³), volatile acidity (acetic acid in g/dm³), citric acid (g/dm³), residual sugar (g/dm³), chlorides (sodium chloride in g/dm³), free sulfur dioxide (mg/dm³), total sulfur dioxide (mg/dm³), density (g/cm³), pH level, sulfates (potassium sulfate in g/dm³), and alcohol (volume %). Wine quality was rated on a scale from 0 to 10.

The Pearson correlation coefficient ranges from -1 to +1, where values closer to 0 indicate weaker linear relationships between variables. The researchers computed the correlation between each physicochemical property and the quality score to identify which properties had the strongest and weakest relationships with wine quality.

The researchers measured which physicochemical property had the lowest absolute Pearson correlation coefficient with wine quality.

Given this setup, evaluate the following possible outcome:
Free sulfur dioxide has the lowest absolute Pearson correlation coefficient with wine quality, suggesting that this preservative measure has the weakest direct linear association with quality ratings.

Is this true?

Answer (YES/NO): NO